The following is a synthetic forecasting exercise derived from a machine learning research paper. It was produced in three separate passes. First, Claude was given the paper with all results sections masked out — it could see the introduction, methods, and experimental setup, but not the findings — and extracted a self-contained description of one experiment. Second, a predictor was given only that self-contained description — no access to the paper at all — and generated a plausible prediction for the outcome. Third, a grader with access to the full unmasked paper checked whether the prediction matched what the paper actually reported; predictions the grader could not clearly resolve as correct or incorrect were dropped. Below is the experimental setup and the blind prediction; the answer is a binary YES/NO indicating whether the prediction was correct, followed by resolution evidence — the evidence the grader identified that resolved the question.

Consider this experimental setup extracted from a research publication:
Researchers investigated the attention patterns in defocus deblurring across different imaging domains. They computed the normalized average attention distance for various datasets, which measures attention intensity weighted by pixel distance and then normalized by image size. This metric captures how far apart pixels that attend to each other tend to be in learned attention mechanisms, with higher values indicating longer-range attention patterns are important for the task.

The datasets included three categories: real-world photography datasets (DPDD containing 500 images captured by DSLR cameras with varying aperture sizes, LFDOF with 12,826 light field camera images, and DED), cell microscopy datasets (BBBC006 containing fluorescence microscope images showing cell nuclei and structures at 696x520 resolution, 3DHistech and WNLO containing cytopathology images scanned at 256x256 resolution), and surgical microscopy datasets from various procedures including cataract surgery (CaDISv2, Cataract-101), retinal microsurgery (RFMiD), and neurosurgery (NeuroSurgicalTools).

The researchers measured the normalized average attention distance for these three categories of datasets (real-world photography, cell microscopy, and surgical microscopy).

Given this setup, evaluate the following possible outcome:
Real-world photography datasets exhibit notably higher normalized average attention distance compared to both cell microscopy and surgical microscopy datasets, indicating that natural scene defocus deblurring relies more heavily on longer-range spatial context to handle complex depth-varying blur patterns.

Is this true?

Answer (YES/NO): NO